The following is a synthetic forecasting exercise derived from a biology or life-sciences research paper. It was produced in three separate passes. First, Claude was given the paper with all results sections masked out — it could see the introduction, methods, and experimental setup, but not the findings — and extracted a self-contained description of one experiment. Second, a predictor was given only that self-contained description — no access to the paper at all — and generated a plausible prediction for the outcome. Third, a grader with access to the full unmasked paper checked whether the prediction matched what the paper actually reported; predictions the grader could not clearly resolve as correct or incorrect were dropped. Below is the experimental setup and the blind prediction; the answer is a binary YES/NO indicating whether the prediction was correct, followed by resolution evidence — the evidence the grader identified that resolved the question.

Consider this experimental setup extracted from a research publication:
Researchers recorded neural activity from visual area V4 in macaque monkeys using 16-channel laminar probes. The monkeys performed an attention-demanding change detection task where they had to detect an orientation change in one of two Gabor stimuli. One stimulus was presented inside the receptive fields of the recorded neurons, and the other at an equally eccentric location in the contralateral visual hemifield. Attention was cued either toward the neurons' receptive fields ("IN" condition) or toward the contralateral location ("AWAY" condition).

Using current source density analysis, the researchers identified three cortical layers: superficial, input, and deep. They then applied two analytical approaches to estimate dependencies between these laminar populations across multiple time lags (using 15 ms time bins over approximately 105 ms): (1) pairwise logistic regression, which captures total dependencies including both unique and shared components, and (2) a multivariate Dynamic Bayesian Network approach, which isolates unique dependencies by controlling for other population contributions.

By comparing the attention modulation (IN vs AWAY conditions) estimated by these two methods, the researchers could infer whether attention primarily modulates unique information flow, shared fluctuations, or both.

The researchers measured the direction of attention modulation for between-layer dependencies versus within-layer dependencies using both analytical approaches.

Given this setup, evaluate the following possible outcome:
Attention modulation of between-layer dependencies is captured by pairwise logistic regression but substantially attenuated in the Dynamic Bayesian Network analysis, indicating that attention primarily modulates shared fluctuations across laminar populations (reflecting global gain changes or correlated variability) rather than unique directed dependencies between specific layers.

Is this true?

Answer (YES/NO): NO